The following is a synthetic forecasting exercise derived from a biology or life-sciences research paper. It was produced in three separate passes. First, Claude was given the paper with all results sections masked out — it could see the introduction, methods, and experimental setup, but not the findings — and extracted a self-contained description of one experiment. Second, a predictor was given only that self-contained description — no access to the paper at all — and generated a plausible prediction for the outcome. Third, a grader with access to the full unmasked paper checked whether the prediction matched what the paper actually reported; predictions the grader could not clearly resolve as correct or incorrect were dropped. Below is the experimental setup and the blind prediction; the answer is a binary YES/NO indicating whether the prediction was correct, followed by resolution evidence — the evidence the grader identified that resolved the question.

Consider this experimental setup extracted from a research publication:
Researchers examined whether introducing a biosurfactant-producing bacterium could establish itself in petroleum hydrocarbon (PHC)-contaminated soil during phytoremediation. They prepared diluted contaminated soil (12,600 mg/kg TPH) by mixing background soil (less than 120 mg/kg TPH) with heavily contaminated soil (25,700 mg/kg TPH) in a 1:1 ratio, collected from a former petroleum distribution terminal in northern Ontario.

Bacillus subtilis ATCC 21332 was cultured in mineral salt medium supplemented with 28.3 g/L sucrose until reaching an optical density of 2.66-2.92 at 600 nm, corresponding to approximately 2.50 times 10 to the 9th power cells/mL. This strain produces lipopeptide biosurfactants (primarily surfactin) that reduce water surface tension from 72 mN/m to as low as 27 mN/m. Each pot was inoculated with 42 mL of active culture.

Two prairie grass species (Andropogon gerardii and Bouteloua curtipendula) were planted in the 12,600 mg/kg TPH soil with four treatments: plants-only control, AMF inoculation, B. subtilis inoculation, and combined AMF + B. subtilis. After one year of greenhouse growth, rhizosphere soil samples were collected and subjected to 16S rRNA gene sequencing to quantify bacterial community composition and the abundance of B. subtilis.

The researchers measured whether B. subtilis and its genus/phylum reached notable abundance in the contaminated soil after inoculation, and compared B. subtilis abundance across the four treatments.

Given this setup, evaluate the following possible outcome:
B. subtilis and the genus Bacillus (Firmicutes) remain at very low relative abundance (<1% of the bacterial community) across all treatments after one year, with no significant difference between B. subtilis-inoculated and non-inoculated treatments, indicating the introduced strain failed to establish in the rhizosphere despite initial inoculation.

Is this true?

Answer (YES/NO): YES